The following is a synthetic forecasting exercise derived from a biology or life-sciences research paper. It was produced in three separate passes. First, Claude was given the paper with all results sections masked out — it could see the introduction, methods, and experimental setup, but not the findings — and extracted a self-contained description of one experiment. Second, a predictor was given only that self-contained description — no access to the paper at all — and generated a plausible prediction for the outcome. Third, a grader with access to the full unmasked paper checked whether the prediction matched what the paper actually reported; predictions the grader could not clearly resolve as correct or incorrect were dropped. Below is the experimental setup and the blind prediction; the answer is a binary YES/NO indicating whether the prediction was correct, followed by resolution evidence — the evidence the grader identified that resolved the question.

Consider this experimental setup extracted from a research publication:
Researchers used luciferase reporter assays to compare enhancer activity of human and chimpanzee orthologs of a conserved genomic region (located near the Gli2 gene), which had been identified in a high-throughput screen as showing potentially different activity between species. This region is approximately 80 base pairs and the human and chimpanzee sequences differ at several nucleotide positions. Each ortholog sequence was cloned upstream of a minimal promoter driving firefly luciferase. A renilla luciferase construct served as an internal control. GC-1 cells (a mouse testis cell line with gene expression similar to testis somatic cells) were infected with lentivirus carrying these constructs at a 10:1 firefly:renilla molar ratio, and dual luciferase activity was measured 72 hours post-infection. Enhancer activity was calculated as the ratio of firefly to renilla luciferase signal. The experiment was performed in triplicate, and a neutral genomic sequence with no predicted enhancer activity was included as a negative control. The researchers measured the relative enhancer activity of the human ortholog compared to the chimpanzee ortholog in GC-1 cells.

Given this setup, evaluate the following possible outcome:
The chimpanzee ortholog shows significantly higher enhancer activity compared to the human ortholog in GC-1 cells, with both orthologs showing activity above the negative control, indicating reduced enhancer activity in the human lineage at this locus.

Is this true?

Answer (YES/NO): NO